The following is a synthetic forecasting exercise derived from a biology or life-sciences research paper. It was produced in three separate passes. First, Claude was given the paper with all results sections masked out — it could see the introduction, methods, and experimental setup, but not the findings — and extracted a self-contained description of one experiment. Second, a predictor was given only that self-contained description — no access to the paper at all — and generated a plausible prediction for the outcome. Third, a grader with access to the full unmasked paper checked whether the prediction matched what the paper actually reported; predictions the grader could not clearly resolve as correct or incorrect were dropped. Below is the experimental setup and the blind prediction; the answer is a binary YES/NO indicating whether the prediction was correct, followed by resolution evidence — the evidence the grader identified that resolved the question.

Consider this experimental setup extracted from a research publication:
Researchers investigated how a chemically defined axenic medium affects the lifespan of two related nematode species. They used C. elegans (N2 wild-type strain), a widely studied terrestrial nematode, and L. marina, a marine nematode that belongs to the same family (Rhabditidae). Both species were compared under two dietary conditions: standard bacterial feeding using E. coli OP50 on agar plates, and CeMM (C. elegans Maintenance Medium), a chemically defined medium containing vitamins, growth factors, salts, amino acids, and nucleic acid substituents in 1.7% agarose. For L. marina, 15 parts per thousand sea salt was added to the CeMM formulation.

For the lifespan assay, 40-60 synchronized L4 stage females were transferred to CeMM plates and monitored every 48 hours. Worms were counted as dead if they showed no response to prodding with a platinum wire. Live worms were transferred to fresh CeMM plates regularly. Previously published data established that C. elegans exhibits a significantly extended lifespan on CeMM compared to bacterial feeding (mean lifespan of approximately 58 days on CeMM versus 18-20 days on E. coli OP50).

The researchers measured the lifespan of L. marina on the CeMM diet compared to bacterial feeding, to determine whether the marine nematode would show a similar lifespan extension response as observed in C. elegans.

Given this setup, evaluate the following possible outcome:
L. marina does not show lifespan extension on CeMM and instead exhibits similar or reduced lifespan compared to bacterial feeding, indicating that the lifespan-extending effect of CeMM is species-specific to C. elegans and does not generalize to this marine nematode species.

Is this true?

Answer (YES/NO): YES